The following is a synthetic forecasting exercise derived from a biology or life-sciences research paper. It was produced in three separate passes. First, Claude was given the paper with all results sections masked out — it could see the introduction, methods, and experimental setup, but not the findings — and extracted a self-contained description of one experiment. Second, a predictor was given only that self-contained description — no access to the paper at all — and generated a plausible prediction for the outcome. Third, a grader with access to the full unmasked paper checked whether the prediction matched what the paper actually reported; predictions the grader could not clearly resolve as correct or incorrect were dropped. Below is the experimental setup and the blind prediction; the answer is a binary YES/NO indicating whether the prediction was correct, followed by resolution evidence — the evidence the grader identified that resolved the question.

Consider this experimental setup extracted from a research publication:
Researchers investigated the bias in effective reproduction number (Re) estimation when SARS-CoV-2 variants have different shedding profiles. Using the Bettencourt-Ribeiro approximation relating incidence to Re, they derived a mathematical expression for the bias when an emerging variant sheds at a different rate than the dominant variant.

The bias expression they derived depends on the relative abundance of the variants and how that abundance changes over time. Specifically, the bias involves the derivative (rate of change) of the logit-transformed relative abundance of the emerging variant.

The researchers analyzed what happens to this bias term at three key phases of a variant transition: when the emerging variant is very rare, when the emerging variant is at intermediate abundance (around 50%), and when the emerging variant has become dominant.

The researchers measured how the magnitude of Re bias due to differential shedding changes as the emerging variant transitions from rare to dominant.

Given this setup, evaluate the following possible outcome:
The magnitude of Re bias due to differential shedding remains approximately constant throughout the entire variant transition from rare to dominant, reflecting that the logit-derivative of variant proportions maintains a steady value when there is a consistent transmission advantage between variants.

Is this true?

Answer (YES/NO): NO